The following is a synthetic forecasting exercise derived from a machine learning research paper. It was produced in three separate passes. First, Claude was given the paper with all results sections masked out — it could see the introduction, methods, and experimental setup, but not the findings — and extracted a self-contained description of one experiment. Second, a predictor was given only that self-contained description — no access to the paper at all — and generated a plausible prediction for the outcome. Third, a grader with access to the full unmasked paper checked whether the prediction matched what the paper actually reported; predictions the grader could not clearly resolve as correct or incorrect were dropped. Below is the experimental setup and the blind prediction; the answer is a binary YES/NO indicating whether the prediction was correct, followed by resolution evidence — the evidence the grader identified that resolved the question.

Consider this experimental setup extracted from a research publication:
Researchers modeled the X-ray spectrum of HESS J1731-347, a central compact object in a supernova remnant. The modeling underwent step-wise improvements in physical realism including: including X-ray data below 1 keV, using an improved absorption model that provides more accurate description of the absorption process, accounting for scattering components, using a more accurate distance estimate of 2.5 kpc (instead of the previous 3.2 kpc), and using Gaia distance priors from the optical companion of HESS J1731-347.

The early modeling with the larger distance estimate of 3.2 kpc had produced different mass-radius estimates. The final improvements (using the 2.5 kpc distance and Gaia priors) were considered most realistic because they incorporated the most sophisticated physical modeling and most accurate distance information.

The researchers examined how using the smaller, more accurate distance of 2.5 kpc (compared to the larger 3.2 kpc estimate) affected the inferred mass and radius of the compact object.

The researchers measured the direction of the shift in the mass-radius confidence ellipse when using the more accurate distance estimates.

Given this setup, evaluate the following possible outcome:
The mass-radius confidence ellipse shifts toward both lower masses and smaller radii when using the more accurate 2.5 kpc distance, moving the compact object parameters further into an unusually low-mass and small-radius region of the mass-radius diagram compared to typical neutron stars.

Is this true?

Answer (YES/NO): YES